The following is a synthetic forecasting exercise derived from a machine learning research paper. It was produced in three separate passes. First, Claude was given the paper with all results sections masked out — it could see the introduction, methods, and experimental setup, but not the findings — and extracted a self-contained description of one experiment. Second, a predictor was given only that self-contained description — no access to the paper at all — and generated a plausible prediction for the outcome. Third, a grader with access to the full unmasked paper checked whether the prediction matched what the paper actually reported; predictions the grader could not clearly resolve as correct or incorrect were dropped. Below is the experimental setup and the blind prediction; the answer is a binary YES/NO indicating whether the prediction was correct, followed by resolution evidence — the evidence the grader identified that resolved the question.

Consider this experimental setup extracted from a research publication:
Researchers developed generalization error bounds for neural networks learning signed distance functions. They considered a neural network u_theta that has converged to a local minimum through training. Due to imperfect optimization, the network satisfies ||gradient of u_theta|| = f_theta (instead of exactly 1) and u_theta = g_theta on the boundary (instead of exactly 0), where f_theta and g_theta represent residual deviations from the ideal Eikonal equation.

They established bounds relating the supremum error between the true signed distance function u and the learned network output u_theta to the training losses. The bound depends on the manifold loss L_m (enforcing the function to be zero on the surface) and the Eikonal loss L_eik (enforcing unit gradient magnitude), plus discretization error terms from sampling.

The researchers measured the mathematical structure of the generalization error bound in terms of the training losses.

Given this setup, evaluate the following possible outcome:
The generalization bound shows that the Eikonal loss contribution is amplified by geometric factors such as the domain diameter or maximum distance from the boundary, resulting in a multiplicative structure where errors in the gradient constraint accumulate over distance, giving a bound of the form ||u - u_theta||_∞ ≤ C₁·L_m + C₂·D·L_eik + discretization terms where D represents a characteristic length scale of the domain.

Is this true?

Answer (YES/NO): NO